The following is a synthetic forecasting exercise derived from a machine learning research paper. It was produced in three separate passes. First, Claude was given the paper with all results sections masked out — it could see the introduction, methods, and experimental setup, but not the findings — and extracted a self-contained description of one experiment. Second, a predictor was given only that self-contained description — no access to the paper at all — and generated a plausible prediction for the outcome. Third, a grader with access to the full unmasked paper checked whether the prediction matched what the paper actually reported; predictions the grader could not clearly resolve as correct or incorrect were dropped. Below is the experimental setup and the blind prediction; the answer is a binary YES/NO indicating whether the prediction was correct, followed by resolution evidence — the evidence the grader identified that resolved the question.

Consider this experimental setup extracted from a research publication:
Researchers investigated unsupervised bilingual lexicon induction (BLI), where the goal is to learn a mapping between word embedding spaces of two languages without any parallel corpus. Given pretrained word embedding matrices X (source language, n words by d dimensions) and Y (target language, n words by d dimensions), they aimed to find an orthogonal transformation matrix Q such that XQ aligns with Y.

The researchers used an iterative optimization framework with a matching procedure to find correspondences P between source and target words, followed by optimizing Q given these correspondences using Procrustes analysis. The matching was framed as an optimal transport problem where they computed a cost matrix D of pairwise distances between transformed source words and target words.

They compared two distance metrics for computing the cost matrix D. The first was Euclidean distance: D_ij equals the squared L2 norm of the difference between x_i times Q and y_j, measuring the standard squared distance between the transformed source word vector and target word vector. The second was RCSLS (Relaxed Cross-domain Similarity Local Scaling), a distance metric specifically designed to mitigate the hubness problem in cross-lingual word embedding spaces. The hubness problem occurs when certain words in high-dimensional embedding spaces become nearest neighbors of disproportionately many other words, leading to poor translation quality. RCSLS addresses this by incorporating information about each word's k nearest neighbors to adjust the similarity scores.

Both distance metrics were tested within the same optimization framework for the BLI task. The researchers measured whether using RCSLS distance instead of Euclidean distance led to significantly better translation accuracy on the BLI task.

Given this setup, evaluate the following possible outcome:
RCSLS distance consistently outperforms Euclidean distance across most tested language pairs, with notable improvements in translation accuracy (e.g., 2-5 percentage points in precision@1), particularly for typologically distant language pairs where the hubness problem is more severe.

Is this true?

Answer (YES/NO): NO